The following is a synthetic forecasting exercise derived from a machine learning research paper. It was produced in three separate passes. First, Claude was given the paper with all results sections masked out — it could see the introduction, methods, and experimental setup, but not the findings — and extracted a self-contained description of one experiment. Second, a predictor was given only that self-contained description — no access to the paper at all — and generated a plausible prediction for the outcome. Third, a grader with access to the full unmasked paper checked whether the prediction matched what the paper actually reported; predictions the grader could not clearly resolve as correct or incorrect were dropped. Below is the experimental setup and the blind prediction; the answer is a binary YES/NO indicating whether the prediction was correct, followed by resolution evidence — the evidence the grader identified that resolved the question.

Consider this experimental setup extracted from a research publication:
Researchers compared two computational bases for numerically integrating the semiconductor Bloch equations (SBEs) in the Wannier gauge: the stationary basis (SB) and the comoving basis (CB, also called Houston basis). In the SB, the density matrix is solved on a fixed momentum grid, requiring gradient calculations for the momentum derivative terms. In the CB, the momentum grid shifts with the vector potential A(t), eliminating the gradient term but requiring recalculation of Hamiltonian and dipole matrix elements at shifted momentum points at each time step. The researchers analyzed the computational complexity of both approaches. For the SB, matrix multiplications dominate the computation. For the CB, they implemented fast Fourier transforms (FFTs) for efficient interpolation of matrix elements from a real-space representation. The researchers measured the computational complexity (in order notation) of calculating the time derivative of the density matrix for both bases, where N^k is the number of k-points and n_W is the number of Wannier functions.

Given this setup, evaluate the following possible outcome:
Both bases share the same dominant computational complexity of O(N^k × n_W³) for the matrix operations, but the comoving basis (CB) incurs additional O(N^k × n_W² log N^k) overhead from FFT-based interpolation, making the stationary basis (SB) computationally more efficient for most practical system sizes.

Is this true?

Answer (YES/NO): NO